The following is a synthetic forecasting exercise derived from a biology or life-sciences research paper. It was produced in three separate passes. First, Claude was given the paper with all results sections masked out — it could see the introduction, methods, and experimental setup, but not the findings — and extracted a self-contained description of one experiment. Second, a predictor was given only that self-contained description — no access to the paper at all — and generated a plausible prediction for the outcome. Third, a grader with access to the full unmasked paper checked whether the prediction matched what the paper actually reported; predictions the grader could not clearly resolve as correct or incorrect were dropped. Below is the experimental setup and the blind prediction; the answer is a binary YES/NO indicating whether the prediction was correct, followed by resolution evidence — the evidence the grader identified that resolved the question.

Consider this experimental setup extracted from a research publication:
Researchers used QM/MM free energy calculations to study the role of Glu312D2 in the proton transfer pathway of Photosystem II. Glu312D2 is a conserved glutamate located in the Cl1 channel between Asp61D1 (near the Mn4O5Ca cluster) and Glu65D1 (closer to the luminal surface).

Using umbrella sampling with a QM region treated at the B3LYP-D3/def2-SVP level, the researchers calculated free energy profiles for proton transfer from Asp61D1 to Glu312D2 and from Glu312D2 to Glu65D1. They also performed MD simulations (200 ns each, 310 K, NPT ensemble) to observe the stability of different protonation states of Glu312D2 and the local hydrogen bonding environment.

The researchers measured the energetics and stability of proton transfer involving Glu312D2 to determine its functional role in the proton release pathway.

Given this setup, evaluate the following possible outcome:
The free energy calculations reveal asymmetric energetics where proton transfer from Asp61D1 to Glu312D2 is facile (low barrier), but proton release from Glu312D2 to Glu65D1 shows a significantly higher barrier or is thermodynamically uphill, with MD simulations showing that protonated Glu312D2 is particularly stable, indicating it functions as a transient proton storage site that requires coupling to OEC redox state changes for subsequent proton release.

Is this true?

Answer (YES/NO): NO